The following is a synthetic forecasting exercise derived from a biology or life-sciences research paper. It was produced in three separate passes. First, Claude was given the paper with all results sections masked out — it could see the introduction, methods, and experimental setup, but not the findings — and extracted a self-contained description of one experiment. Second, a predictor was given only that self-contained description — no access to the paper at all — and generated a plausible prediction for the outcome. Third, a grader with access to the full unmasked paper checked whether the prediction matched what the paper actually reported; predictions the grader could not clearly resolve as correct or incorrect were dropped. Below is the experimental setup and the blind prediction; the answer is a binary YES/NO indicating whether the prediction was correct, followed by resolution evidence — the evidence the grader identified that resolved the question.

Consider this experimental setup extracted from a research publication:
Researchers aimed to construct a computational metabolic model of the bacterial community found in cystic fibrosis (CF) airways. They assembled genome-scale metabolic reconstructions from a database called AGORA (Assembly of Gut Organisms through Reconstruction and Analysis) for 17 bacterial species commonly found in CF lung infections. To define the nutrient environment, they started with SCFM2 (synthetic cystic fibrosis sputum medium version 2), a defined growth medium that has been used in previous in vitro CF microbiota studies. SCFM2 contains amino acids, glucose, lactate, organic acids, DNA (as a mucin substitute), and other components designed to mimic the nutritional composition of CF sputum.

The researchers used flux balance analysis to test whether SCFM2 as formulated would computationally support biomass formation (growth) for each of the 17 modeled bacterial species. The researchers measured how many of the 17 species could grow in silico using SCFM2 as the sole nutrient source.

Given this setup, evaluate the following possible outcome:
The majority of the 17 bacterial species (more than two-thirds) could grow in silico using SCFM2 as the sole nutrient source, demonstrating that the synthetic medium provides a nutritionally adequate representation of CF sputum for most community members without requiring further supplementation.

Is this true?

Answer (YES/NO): NO